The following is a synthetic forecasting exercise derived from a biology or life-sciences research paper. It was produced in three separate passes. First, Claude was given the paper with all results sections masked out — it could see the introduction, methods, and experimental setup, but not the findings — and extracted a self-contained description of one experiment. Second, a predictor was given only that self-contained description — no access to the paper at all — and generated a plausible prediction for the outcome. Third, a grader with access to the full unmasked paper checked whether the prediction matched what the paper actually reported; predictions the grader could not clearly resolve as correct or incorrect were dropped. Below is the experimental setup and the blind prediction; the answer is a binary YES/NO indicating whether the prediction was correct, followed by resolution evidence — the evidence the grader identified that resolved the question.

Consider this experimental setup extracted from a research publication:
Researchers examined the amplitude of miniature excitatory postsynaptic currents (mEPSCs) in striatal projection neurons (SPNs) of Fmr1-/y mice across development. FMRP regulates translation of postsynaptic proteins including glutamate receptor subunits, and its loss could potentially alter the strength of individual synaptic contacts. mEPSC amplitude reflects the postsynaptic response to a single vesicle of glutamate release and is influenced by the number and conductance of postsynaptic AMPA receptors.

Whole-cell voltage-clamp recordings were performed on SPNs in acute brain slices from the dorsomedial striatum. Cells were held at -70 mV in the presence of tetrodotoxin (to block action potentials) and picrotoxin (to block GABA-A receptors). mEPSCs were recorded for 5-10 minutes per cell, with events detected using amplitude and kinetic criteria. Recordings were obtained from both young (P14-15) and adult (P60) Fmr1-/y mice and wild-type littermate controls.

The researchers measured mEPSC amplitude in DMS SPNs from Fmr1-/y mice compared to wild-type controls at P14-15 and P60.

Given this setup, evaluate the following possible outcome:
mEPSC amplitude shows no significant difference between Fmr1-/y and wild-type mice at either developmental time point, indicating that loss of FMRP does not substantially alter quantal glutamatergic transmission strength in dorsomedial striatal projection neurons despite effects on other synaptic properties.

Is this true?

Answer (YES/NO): YES